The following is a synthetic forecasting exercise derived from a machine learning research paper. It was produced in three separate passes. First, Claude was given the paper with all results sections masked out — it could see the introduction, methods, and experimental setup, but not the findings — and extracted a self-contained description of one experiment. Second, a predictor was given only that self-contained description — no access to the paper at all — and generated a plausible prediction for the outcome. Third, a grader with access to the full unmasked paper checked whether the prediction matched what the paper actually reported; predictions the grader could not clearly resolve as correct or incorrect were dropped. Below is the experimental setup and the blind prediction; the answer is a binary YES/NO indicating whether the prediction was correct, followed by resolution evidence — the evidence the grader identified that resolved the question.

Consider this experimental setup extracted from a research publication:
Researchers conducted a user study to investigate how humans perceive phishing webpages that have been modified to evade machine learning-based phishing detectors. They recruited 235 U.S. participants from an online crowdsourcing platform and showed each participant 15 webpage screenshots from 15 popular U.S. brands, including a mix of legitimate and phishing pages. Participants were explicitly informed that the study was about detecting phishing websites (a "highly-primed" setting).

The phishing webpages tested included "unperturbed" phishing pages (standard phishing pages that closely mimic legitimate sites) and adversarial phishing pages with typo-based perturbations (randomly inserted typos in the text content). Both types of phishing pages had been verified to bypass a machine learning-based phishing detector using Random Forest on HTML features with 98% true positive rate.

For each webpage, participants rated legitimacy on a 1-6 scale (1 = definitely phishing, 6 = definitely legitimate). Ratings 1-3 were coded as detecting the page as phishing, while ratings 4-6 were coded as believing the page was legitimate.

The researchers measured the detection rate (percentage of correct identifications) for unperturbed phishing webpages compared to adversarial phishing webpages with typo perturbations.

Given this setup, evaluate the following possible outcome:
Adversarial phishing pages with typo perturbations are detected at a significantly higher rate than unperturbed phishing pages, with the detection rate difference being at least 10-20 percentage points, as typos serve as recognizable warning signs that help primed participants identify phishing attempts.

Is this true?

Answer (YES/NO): YES